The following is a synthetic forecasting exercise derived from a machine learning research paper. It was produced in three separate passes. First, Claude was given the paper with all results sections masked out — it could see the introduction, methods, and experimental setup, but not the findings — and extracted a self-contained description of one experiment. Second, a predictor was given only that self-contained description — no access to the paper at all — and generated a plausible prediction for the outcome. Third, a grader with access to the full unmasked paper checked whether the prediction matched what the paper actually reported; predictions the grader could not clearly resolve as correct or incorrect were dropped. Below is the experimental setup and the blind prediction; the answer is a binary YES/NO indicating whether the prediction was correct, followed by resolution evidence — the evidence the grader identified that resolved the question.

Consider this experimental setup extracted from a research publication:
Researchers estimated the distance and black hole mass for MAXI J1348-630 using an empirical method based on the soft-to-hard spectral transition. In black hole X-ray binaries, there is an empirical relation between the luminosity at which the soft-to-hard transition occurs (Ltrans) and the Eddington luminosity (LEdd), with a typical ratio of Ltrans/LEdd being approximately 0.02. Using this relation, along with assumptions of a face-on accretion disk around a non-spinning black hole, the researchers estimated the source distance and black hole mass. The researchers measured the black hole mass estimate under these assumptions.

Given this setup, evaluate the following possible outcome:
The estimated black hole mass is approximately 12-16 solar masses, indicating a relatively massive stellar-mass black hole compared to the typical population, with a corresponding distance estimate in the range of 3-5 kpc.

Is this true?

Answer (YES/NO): NO